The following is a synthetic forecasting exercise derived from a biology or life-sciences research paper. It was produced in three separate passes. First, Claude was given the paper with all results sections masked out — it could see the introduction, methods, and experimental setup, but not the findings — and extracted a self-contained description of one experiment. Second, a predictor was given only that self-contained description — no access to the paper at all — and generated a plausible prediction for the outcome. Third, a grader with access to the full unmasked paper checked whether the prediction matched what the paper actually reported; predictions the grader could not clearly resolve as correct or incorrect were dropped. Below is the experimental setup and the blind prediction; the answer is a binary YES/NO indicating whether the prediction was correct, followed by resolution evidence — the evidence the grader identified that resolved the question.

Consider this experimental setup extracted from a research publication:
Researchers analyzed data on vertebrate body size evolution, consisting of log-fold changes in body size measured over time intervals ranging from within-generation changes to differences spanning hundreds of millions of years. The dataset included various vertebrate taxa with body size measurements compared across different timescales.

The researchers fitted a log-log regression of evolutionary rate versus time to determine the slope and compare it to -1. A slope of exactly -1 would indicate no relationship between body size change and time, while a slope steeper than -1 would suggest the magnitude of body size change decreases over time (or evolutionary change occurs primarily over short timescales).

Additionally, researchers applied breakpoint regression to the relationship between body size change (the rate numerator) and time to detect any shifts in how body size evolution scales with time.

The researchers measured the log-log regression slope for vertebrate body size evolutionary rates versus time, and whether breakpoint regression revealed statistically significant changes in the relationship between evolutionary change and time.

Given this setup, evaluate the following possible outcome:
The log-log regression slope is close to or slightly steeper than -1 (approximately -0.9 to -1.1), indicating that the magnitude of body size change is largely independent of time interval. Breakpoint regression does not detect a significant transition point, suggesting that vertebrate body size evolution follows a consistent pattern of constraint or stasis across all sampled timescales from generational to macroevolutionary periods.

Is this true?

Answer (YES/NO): NO